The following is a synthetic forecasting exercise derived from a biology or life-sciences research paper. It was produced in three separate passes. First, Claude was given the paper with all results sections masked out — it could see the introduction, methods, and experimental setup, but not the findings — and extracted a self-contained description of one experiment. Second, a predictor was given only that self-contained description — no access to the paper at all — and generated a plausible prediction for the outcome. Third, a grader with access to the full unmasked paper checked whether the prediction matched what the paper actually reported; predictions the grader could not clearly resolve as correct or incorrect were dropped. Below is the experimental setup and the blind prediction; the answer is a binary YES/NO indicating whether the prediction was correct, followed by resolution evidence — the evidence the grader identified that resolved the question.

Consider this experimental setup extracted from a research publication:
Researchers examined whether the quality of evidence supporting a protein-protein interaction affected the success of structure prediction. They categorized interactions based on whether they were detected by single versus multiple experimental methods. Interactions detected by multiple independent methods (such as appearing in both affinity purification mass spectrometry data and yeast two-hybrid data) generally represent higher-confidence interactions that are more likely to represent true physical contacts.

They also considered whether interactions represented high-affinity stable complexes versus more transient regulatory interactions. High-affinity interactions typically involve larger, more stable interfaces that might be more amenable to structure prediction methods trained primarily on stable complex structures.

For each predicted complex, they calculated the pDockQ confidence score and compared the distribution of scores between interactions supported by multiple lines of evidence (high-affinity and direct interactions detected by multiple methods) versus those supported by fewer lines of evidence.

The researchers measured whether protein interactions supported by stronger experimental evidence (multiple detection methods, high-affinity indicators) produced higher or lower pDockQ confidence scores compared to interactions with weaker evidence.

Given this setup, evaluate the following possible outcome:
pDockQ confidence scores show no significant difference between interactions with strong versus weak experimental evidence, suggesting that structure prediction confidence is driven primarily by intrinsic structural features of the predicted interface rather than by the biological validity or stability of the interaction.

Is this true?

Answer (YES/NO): NO